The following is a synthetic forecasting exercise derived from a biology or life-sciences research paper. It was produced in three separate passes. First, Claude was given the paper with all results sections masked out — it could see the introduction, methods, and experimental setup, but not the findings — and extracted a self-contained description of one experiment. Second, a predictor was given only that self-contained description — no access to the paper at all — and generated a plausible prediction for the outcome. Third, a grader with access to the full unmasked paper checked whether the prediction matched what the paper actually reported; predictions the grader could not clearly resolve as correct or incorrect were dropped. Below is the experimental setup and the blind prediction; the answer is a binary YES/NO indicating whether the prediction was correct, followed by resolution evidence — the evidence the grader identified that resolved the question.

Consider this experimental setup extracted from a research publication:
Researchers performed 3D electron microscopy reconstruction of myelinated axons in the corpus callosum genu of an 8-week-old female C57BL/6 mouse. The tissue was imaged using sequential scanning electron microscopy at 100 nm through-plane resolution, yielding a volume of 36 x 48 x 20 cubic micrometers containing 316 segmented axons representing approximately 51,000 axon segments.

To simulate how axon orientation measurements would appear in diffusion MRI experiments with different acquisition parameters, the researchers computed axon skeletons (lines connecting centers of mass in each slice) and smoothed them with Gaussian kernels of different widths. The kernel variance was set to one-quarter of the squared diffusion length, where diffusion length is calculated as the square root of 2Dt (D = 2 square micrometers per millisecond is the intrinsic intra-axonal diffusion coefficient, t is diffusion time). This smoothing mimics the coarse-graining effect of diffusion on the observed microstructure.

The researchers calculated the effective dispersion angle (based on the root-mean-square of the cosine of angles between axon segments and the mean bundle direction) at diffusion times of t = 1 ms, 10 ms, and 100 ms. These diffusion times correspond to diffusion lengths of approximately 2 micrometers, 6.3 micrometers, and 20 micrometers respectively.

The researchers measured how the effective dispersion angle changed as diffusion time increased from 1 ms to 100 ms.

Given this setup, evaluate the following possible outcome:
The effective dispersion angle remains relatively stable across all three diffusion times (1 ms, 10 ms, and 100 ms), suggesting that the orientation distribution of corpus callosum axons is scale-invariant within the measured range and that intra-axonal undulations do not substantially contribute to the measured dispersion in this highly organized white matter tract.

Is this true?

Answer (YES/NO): YES